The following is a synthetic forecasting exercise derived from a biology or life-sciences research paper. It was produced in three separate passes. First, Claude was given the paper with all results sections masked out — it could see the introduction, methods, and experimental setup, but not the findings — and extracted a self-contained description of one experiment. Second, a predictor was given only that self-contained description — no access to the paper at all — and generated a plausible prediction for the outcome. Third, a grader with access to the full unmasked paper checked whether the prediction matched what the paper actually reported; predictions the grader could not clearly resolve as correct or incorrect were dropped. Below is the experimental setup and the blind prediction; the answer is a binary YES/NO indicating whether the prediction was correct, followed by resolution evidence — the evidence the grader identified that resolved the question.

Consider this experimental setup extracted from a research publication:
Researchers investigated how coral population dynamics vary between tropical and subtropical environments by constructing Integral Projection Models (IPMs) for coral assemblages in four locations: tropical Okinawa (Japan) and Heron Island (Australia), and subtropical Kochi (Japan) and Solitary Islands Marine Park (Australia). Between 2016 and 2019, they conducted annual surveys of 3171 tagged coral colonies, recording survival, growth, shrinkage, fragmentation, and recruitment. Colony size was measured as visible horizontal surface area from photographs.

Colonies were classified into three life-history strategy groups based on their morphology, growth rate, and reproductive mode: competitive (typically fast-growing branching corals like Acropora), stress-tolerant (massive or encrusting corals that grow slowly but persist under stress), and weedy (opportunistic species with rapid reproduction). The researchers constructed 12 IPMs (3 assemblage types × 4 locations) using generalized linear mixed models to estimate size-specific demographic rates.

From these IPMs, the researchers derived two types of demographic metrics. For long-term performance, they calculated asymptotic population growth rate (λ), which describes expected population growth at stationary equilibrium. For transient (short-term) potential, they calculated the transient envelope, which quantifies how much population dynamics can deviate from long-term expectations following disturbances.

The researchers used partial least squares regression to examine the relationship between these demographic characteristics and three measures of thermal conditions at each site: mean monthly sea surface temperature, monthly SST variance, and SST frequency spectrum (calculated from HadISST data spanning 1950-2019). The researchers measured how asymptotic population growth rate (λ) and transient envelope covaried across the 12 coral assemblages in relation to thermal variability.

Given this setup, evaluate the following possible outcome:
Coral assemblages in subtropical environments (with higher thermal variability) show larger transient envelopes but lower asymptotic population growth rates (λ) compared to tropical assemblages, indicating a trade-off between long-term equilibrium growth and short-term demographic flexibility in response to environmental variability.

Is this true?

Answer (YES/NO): YES